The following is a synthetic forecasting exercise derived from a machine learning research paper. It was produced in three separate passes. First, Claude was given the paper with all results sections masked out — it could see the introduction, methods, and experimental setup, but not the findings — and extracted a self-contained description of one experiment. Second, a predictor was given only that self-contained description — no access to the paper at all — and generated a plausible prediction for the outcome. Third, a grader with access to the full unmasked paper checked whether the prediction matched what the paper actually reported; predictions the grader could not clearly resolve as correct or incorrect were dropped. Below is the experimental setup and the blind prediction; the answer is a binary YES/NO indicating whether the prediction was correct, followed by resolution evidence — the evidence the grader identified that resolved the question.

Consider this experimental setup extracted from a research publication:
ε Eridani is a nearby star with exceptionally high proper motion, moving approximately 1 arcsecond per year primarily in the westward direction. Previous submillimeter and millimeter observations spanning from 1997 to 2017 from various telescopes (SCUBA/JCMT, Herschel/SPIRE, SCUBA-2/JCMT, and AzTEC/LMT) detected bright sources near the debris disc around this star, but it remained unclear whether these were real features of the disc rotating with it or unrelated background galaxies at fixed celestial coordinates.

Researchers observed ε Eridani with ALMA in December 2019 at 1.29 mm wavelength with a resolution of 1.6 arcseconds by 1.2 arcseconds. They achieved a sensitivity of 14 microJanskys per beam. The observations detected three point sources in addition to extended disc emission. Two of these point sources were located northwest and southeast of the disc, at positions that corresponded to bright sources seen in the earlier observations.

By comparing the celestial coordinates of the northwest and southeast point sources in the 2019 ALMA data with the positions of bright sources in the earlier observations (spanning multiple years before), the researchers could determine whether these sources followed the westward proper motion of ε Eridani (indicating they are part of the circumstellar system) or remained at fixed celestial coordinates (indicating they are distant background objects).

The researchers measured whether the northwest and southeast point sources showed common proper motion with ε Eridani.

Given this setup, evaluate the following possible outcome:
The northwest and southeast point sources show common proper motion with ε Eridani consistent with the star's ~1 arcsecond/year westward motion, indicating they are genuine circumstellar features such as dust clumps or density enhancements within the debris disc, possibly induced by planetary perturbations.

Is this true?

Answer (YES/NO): NO